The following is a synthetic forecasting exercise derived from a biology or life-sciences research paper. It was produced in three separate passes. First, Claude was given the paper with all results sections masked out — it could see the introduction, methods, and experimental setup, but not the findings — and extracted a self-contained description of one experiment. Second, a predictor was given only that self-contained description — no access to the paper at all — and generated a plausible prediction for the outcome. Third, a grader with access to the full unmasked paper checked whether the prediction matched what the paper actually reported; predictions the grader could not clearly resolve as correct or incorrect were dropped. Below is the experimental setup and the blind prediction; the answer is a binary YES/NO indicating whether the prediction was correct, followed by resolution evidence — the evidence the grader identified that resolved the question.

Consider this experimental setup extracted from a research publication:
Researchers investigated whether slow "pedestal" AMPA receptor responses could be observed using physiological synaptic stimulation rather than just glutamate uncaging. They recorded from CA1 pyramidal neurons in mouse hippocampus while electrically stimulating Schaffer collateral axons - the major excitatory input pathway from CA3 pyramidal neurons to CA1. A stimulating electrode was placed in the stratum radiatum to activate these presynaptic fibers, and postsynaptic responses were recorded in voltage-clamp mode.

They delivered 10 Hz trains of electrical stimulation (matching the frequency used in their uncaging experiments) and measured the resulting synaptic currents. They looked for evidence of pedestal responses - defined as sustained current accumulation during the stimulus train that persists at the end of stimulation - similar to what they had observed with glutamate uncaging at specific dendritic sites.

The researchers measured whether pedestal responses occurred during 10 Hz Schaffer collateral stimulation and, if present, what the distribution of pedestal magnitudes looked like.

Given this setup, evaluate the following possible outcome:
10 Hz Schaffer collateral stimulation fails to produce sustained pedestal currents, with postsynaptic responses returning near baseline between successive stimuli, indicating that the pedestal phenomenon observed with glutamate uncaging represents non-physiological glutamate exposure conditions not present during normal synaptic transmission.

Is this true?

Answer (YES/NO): NO